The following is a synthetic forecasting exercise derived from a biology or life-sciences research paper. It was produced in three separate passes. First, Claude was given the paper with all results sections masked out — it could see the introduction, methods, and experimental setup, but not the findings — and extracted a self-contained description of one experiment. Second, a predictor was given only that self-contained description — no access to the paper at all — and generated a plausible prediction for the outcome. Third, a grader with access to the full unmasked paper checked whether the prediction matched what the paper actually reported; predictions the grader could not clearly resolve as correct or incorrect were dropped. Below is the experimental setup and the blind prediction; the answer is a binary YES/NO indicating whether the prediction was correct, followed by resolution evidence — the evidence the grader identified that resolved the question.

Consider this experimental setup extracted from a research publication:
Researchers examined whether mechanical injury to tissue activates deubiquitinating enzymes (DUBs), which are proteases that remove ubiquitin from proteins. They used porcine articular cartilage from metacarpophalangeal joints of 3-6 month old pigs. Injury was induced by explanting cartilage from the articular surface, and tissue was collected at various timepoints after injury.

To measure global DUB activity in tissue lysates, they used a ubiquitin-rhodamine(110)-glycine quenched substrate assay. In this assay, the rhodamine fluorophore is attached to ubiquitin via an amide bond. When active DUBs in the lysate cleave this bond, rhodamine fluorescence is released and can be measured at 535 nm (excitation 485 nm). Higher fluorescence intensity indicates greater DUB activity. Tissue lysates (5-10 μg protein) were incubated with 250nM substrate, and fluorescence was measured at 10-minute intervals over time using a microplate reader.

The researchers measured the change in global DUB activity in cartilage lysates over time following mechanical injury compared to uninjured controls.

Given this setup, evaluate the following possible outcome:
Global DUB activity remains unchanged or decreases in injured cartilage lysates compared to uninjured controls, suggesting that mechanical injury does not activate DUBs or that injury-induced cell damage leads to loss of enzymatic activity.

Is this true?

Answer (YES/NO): NO